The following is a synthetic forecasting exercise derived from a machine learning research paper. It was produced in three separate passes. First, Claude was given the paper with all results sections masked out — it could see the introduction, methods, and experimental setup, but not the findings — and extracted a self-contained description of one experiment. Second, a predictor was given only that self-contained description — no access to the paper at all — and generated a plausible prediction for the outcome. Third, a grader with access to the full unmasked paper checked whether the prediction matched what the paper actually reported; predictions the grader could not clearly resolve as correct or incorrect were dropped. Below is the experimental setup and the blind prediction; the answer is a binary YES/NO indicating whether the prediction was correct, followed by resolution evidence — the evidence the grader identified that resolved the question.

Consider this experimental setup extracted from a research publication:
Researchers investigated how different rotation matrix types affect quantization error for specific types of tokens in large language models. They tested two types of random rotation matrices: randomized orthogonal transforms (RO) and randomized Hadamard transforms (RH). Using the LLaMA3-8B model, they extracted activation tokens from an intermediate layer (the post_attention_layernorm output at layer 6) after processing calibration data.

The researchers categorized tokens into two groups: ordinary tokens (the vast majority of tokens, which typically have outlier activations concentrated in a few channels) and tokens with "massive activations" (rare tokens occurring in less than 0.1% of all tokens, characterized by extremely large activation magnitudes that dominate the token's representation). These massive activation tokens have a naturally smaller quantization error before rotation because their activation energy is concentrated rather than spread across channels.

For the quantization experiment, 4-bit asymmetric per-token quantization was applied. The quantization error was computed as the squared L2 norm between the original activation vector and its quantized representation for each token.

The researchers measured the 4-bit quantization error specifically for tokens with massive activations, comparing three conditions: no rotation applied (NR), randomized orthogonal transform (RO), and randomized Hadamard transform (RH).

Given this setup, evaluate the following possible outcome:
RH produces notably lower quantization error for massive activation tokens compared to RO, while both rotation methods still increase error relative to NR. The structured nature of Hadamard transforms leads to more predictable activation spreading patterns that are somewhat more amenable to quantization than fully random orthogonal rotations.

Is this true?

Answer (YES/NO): NO